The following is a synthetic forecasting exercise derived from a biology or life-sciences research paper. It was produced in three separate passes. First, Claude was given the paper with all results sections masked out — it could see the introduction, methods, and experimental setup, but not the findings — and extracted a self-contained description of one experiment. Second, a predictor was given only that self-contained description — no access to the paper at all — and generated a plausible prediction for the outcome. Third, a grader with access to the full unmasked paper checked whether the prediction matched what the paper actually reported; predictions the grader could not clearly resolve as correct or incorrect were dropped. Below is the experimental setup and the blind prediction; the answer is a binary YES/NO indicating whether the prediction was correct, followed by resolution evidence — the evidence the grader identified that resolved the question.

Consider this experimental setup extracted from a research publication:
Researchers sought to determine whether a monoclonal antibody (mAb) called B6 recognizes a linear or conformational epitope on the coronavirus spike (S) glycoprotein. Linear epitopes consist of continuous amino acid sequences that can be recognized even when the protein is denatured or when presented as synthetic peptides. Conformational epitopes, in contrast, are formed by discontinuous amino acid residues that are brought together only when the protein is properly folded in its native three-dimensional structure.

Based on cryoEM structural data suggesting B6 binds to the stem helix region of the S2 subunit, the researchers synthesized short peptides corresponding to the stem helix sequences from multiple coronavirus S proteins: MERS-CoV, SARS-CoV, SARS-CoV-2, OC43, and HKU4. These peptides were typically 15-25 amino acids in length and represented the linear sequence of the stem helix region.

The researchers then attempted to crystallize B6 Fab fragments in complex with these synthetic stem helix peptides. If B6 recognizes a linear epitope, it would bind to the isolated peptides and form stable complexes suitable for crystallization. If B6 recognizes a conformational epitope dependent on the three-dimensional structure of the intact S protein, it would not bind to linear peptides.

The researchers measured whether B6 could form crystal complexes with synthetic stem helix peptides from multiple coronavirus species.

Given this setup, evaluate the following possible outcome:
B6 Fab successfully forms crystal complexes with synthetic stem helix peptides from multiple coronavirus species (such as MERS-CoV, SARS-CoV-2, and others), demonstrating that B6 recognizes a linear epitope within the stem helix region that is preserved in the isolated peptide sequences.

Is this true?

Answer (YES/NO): YES